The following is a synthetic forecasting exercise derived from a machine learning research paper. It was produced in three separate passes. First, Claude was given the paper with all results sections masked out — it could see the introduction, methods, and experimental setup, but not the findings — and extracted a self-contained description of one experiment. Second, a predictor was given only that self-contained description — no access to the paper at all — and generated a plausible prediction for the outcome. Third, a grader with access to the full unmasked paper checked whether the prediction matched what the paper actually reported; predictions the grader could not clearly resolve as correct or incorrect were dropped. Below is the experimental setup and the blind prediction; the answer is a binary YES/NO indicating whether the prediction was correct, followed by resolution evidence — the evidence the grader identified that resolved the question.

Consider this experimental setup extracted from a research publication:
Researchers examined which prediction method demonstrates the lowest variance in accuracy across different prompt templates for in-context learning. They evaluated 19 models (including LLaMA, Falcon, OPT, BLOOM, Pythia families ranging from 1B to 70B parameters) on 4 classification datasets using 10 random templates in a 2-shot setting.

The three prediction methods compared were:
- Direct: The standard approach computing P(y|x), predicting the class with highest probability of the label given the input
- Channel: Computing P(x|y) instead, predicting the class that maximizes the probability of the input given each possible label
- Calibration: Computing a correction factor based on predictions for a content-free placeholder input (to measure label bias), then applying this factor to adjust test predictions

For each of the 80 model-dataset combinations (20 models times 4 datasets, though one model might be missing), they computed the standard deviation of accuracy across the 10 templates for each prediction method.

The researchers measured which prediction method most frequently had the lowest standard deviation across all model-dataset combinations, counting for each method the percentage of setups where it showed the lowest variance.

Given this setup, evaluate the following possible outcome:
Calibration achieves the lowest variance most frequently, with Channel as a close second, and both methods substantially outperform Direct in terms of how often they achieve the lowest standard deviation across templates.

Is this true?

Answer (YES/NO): NO